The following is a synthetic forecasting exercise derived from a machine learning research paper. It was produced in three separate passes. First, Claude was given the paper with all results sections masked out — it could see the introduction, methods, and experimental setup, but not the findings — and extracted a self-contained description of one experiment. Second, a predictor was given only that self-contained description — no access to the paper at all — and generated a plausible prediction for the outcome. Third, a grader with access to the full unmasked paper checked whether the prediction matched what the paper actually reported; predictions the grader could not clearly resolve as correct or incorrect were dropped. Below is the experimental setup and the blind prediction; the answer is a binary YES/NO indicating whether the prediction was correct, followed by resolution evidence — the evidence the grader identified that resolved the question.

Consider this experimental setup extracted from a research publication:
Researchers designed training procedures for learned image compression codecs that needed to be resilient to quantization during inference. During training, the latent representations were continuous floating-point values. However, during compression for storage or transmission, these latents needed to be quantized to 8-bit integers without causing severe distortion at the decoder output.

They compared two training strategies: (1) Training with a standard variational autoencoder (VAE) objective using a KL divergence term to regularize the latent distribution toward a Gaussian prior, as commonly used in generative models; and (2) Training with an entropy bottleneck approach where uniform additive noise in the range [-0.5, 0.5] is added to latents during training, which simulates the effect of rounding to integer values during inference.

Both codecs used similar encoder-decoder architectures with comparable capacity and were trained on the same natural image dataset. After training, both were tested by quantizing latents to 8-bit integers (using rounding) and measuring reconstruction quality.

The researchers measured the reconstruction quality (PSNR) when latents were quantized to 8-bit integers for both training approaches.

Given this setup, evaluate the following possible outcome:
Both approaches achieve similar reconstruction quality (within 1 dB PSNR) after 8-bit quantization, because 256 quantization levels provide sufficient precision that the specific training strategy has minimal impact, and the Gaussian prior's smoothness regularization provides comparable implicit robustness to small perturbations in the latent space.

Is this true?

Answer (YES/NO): NO